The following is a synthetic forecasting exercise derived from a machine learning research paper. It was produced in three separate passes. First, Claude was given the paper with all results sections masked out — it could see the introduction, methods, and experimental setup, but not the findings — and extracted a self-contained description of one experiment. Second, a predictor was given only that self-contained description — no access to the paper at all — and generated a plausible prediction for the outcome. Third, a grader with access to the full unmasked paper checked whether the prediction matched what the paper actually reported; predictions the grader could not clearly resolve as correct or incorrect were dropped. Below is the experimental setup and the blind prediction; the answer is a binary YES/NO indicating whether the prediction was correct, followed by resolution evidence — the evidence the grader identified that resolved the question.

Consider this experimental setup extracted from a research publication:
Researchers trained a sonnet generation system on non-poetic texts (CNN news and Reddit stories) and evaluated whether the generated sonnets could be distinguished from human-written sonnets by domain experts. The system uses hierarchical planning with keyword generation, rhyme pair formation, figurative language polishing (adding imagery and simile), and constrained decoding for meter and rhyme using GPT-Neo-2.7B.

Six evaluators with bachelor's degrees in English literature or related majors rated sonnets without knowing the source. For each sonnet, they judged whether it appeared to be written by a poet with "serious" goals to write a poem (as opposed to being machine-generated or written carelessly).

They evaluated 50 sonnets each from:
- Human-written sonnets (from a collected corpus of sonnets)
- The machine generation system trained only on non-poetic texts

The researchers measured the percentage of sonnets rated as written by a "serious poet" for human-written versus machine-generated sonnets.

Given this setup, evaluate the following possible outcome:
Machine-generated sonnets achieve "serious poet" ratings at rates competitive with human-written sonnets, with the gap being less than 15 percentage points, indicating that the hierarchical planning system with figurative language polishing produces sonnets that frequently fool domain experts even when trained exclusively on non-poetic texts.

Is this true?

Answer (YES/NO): NO